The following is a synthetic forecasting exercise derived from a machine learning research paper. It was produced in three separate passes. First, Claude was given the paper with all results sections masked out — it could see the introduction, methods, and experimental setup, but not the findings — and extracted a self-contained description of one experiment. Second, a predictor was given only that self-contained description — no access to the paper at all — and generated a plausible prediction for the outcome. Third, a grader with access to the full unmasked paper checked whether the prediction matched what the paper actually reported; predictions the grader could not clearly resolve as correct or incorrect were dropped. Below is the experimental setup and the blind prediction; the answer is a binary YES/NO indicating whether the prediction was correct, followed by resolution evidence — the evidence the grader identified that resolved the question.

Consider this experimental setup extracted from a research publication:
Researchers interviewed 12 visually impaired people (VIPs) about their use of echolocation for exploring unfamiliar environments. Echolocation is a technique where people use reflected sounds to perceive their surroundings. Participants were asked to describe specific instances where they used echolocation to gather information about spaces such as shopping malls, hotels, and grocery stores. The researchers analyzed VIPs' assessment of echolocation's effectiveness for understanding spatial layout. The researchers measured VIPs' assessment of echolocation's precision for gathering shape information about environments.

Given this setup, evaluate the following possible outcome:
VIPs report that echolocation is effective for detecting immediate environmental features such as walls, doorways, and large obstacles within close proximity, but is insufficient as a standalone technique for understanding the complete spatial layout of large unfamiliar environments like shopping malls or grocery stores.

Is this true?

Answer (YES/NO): NO